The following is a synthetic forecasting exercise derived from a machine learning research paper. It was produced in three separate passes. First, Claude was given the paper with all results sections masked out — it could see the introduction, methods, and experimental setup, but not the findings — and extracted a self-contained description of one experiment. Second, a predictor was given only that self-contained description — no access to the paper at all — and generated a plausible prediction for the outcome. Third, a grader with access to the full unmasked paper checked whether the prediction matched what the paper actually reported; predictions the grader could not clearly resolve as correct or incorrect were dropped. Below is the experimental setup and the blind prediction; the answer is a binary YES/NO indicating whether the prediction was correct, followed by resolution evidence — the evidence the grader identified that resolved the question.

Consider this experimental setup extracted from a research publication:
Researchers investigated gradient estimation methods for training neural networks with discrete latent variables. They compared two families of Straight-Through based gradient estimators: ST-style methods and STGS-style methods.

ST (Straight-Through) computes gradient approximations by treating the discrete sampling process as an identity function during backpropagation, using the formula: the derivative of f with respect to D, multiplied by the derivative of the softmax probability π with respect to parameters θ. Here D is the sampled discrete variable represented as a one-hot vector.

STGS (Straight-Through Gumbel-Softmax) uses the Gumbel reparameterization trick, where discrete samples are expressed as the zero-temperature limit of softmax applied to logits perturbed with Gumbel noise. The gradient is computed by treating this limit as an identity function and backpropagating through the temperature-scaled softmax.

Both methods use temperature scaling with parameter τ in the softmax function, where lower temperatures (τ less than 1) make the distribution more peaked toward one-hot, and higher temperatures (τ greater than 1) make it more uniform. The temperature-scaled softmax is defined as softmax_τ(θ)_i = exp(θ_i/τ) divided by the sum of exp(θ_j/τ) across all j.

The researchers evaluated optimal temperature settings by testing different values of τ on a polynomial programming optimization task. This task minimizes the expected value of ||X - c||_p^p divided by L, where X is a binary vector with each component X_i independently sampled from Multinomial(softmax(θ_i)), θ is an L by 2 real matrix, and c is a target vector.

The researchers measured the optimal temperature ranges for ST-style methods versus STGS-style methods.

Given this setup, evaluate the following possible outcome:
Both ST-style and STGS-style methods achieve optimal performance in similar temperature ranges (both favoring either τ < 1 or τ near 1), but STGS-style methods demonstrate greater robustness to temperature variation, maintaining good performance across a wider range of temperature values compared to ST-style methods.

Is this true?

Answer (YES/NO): NO